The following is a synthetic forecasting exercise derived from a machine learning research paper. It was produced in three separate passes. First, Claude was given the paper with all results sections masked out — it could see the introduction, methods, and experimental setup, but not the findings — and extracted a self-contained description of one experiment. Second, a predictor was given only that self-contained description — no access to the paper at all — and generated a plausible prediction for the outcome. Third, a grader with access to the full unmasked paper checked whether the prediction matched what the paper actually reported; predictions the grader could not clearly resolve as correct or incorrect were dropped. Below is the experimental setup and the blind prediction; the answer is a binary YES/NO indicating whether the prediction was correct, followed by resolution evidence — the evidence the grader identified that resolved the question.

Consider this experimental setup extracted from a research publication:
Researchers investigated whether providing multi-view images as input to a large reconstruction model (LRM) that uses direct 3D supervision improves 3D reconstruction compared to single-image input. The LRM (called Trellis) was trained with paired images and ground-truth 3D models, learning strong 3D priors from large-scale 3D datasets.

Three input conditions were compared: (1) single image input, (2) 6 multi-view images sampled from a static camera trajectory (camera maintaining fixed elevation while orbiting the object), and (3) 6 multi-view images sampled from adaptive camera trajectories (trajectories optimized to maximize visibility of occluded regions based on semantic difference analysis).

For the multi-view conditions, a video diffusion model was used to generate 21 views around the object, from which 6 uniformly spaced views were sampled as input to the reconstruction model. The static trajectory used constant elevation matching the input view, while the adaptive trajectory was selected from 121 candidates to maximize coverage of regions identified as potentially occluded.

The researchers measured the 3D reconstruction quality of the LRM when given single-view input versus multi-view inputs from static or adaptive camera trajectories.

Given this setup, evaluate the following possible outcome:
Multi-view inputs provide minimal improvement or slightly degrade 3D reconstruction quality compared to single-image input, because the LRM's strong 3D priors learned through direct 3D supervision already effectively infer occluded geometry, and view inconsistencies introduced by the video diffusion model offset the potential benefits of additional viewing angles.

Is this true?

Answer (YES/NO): NO